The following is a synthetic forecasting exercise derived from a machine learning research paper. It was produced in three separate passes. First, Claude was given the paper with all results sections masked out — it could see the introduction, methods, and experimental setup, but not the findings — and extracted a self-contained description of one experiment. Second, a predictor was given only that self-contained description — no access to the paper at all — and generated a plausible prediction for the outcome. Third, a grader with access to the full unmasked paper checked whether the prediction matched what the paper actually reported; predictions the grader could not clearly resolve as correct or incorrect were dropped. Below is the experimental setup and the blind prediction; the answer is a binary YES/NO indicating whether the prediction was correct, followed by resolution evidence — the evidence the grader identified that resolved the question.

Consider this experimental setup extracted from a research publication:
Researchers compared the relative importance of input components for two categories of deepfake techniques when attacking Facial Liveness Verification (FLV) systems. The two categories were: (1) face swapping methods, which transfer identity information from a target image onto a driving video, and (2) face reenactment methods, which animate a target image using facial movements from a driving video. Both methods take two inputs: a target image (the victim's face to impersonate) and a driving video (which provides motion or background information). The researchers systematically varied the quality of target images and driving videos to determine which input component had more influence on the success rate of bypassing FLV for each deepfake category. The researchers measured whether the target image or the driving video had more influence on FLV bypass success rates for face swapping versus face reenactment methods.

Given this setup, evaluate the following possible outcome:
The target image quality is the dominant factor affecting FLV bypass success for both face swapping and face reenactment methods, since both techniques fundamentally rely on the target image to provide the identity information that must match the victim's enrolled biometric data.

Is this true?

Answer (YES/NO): NO